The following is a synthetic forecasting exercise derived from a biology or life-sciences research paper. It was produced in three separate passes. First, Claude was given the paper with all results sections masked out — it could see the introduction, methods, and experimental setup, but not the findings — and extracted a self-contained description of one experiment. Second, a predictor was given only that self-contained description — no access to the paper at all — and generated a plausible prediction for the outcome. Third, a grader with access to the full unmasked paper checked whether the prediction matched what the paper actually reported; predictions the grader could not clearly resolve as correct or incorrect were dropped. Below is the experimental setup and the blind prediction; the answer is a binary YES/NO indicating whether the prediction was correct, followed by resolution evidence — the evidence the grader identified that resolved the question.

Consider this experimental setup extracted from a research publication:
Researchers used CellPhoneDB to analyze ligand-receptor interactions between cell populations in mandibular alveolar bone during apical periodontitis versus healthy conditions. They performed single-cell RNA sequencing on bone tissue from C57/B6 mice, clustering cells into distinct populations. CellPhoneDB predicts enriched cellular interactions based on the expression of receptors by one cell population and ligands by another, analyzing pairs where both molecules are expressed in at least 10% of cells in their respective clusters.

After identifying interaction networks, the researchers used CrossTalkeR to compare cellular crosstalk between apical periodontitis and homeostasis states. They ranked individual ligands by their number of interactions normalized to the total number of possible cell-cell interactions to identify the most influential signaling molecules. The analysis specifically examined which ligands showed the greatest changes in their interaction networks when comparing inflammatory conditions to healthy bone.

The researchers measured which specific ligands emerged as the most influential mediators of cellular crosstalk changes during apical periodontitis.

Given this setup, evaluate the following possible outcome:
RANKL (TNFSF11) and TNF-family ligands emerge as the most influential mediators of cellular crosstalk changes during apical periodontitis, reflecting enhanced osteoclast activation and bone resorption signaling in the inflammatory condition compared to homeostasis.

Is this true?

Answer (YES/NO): NO